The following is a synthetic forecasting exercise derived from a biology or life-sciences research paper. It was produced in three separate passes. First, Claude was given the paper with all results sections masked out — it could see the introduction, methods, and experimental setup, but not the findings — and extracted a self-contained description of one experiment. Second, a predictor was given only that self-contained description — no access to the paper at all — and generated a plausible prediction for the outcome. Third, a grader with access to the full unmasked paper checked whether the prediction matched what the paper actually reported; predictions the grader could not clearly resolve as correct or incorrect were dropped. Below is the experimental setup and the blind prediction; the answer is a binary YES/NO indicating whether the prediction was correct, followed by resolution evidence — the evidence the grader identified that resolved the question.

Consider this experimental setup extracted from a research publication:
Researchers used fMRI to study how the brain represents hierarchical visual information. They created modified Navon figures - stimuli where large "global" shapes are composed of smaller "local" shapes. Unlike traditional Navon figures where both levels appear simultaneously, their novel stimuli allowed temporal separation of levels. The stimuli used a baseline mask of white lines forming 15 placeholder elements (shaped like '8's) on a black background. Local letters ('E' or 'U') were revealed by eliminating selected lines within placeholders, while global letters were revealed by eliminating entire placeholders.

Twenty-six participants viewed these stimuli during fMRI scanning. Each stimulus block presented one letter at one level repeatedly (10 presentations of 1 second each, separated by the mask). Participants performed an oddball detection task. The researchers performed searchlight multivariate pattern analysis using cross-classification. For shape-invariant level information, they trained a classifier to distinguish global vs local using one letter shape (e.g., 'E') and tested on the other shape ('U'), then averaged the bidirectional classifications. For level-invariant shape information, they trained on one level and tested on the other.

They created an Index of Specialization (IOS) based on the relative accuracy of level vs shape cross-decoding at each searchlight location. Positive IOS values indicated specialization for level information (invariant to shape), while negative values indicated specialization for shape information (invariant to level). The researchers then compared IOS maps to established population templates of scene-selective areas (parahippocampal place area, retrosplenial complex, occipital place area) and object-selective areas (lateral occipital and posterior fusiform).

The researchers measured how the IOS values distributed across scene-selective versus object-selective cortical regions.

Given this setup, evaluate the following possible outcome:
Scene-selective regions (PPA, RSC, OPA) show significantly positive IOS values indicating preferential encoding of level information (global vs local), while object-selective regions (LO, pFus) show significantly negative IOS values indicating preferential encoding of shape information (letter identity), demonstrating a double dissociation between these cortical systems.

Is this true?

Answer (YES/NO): NO